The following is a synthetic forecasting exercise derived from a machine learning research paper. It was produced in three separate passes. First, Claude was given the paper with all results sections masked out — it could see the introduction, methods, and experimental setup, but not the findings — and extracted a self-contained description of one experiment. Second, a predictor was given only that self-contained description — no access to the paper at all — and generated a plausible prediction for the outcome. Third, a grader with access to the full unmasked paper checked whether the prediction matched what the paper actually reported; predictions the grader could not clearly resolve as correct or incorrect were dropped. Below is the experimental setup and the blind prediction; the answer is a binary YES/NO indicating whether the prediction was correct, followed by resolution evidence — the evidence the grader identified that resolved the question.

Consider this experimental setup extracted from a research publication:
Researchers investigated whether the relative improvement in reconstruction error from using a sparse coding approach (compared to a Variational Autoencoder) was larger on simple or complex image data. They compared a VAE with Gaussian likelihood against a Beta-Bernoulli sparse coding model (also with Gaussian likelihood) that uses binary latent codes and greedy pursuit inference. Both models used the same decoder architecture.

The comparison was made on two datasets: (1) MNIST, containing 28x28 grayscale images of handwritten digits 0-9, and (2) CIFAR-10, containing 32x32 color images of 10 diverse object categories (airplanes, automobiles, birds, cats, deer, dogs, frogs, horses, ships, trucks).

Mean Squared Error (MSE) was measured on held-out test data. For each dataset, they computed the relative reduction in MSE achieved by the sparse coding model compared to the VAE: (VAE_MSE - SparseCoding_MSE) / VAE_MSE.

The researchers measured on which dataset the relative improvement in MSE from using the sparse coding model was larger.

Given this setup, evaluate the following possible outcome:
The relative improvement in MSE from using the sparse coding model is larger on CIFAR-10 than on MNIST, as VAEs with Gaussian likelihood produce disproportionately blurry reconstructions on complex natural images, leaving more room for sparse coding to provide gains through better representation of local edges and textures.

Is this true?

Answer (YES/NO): NO